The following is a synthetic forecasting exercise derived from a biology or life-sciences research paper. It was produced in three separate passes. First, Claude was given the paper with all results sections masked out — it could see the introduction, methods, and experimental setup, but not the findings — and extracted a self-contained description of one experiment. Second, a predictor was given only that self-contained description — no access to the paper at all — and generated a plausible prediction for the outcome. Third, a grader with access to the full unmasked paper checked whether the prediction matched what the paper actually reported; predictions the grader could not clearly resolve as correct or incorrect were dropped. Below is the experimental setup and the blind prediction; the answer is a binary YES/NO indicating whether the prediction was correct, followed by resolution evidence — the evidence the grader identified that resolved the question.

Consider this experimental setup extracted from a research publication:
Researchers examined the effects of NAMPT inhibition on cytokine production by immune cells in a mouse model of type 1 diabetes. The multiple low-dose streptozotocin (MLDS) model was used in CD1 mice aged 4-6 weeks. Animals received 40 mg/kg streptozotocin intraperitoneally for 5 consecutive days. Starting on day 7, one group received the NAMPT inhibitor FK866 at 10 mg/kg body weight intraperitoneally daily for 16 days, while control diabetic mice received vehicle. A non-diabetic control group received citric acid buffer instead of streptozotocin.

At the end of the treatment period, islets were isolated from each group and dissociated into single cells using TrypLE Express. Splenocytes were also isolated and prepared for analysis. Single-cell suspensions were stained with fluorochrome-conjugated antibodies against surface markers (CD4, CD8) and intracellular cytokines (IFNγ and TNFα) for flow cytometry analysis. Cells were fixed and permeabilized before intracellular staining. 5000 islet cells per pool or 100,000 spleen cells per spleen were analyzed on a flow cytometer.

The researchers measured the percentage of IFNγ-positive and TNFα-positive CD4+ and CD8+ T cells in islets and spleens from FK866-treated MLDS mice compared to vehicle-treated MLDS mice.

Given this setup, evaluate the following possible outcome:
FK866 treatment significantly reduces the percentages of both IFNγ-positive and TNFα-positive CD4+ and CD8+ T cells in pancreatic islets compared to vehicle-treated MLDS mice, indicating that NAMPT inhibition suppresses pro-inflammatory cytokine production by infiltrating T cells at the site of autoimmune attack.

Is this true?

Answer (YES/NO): NO